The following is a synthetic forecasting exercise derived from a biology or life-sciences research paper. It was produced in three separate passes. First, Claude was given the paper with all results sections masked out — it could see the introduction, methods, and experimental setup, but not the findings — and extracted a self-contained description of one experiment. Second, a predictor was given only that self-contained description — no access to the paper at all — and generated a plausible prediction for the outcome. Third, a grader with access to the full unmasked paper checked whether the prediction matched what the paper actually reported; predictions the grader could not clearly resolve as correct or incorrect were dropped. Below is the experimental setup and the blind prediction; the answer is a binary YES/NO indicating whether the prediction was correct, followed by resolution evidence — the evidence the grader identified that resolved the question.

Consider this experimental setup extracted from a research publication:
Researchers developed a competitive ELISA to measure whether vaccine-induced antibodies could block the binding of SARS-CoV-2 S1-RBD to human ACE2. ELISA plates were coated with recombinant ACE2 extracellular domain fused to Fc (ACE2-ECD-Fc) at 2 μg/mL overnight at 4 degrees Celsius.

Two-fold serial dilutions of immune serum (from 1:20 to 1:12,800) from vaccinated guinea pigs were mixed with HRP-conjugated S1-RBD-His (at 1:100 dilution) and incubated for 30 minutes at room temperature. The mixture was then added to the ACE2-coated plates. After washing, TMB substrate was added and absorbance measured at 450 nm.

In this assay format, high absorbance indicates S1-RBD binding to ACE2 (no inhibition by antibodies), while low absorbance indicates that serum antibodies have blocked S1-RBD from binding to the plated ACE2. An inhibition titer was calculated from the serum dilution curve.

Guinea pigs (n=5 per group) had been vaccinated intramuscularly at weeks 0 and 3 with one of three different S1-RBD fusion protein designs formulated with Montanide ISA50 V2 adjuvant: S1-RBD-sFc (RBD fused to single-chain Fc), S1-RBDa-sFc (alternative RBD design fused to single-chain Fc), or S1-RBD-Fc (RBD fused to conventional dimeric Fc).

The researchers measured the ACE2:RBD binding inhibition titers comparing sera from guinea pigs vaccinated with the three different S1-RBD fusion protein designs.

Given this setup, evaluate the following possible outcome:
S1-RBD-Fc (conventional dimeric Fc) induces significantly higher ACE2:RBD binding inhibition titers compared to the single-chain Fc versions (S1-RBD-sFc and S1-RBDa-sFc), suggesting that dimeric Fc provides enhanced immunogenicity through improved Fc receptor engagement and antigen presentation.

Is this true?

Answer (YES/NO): NO